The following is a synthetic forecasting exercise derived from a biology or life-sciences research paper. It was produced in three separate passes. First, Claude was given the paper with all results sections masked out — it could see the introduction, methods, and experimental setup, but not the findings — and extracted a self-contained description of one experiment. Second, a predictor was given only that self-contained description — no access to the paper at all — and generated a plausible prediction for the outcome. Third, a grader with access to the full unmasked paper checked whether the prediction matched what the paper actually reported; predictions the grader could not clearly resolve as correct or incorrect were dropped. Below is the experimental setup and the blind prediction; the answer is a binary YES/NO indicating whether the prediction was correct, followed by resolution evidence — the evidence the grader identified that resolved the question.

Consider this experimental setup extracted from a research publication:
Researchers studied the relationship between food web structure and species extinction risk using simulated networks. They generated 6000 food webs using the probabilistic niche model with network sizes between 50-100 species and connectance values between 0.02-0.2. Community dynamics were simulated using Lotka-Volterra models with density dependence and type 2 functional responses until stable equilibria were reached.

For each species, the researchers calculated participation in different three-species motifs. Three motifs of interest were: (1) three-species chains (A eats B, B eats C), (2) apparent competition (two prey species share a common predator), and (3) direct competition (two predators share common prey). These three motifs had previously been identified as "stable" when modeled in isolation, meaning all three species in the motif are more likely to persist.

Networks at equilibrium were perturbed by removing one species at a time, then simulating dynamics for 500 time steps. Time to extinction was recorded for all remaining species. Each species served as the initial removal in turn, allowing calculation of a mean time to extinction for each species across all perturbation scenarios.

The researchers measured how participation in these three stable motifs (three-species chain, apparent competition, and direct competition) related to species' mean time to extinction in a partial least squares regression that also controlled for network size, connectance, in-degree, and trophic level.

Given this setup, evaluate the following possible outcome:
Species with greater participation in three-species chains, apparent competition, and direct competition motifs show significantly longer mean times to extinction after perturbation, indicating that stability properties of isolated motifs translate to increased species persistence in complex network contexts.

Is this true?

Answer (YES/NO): YES